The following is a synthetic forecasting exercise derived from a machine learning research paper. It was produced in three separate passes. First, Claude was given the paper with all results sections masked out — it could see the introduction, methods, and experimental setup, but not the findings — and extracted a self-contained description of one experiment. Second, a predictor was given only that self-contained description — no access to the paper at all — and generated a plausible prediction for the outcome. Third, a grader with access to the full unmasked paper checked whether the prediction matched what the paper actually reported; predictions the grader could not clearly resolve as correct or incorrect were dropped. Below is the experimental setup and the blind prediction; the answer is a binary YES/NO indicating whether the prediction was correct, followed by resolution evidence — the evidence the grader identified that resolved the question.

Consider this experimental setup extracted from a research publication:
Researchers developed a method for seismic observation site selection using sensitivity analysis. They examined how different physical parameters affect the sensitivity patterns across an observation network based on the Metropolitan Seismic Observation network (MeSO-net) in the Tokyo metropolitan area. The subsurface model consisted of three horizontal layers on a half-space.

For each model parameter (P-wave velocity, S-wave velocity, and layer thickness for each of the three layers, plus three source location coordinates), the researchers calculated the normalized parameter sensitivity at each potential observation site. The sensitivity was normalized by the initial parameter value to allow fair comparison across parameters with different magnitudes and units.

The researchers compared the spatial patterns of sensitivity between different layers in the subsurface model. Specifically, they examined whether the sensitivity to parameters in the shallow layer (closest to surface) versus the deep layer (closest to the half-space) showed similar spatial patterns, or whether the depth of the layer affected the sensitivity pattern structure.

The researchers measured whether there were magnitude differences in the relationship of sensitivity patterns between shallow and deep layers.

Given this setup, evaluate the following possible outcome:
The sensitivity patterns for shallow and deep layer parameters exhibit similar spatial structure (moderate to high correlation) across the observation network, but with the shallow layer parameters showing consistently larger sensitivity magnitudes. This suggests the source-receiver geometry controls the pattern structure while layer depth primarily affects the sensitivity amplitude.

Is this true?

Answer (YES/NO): NO